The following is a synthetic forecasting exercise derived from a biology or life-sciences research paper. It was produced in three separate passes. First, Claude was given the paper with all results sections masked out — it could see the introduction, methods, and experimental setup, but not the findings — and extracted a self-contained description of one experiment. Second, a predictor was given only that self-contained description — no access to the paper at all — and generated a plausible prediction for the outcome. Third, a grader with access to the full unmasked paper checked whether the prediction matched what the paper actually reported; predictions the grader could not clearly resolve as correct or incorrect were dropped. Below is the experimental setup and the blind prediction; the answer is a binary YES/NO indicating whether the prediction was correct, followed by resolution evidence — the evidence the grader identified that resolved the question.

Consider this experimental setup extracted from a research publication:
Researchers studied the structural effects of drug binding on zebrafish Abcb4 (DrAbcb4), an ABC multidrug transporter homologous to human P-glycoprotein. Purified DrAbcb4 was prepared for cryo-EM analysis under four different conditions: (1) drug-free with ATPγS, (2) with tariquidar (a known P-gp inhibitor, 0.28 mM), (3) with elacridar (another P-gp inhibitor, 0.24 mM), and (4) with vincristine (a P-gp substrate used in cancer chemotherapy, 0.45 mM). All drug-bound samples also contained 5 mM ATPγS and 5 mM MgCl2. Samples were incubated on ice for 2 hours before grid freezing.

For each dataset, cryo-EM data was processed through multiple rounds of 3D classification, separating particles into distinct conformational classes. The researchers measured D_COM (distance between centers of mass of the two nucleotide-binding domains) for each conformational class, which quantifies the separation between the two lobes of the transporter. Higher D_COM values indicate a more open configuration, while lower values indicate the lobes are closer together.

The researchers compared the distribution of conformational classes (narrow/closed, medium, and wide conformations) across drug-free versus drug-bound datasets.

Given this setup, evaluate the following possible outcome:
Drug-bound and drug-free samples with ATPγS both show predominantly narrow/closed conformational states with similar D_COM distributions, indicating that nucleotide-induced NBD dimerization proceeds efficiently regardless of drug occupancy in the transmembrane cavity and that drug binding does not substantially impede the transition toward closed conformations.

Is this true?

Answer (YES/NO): NO